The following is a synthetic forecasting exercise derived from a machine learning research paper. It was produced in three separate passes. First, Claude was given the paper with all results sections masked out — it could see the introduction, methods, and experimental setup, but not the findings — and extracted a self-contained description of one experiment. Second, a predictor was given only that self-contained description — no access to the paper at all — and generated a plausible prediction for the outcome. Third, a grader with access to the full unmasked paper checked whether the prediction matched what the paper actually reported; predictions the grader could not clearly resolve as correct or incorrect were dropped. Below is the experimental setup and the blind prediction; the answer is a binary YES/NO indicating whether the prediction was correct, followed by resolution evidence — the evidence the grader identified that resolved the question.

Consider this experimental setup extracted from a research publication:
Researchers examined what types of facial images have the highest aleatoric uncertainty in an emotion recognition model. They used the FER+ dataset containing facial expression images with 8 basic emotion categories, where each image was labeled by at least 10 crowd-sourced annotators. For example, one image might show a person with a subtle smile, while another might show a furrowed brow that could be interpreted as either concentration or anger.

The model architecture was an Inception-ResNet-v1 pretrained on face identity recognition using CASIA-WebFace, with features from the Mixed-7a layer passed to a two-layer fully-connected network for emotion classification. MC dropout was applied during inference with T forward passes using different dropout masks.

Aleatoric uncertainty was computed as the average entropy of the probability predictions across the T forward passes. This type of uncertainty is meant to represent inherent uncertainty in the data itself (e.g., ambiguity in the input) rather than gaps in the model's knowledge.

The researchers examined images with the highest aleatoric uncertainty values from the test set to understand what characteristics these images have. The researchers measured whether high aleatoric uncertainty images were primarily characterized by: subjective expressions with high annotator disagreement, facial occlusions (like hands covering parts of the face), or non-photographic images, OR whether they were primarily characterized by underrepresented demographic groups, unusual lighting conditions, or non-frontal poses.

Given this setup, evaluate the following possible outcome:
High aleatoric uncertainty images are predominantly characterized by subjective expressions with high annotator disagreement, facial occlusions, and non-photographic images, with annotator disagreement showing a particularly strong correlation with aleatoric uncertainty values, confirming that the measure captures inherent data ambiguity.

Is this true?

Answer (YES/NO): NO